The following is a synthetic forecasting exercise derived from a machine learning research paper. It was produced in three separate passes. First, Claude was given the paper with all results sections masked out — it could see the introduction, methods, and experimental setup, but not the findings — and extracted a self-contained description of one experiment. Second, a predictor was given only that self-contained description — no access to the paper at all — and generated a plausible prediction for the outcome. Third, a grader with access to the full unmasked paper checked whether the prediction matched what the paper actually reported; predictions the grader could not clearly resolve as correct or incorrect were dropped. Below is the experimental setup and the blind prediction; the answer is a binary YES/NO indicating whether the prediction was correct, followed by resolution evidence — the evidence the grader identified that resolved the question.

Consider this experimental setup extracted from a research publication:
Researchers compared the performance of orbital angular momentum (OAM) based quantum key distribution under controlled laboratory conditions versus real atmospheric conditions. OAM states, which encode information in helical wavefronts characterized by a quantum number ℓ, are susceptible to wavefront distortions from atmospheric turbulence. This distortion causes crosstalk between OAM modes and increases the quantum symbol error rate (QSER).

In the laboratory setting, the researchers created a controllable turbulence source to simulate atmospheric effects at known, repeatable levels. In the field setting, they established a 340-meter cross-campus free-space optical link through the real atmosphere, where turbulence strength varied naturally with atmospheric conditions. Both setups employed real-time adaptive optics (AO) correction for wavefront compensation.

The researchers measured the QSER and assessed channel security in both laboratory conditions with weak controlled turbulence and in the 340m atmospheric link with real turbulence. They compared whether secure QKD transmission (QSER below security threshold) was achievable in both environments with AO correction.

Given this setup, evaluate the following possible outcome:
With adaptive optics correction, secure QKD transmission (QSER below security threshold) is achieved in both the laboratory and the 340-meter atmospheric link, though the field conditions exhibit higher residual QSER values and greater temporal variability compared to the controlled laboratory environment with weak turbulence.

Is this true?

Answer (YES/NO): NO